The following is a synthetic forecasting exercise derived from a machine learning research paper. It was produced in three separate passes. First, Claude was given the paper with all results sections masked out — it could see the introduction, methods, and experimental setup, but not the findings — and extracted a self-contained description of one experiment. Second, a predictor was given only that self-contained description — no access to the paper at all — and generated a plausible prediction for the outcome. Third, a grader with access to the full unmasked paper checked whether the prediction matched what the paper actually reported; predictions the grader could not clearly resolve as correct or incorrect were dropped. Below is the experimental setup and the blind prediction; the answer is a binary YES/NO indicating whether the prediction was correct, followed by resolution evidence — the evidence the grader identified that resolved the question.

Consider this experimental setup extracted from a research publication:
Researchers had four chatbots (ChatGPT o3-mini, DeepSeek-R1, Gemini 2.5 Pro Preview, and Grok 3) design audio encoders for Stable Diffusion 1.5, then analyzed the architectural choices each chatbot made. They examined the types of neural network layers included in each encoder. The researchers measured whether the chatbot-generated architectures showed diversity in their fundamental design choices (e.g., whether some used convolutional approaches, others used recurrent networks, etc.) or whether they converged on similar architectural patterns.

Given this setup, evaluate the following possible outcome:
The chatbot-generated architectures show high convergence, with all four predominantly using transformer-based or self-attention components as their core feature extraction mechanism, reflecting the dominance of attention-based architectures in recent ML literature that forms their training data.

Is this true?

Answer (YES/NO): YES